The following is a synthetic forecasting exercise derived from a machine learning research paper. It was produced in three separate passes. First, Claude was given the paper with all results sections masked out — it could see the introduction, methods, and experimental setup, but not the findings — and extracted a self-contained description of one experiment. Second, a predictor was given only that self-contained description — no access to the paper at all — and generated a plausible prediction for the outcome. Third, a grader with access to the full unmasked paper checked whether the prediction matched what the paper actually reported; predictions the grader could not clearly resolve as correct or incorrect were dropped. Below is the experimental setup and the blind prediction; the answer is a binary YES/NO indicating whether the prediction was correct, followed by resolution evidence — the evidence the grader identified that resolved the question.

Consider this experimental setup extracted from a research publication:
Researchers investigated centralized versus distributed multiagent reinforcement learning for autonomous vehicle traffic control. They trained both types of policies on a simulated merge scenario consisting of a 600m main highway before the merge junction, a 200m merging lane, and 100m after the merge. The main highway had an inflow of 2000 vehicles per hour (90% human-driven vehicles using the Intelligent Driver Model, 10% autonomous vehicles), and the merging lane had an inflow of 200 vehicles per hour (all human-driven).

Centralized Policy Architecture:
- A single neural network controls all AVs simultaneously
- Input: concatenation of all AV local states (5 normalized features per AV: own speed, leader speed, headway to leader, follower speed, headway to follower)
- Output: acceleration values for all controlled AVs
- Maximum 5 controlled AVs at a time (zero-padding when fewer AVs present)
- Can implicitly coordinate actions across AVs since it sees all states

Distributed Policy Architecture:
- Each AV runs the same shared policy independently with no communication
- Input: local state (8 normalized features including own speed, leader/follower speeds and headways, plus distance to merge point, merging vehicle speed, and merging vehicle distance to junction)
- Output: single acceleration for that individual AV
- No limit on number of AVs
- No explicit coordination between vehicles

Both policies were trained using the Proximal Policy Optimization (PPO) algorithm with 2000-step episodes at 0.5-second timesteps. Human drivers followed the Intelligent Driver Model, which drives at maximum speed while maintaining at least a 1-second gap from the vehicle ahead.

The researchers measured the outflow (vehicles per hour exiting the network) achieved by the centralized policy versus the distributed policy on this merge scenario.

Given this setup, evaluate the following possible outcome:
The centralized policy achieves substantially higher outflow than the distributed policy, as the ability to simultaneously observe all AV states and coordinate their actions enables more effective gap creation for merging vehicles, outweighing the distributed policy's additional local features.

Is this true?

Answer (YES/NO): NO